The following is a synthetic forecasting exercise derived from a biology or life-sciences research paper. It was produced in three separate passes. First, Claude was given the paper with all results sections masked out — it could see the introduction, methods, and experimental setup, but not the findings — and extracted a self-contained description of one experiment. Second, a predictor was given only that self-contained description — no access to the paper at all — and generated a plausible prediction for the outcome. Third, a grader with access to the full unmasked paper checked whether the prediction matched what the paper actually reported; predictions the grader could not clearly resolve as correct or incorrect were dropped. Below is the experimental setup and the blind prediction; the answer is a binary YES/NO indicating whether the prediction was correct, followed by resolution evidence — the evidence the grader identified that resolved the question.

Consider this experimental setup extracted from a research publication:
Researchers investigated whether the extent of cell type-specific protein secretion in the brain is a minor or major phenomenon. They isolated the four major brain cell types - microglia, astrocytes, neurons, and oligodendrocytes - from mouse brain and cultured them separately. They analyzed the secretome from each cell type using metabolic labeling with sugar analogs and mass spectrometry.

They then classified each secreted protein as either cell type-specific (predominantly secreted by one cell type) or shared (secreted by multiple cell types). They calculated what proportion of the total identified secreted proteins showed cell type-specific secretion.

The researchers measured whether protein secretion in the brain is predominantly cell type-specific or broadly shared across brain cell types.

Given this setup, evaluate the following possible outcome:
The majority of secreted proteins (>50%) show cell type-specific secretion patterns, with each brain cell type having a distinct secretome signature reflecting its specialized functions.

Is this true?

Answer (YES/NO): NO